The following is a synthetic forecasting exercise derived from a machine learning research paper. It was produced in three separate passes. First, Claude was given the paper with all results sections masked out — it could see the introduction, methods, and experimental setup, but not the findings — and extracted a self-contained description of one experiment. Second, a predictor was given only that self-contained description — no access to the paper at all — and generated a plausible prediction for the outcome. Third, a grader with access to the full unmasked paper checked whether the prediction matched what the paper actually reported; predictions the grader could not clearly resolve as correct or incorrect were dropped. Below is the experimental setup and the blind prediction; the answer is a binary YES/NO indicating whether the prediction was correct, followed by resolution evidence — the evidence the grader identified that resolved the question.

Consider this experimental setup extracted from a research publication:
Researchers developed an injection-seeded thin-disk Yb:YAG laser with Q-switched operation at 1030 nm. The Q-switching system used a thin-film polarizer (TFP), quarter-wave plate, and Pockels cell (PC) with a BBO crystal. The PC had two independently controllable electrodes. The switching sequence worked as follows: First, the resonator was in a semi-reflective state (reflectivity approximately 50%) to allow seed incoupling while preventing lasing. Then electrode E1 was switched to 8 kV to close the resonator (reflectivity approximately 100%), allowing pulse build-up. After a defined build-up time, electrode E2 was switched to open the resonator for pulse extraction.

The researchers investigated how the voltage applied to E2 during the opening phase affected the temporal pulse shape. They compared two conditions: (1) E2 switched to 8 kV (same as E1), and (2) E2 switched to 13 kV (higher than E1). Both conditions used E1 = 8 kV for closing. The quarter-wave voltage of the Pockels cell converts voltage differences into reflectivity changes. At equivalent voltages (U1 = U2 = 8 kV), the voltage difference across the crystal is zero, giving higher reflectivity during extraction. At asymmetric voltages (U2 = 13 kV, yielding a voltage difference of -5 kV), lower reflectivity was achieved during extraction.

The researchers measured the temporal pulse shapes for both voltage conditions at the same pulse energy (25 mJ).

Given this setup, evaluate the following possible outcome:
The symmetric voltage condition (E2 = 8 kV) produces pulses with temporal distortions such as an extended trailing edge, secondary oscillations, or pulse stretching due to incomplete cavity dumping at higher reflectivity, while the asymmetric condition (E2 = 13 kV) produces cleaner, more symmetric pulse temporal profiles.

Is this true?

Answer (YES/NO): YES